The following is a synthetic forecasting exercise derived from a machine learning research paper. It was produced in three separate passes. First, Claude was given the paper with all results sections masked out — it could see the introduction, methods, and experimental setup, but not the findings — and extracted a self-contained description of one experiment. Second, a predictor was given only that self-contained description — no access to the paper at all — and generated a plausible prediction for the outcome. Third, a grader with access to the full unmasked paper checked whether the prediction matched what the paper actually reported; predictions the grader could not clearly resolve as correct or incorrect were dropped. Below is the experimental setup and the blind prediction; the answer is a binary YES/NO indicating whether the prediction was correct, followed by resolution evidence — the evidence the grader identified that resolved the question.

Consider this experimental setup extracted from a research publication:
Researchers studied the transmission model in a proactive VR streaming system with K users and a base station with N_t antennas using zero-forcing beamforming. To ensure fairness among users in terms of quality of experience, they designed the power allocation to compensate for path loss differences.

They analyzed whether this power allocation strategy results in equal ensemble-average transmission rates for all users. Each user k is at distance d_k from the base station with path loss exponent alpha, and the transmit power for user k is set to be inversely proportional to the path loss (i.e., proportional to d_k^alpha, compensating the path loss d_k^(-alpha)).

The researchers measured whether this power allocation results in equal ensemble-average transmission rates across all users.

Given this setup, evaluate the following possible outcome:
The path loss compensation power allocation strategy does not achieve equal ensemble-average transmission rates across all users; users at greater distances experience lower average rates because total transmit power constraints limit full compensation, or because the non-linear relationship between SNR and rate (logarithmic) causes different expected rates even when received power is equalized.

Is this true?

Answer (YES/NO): NO